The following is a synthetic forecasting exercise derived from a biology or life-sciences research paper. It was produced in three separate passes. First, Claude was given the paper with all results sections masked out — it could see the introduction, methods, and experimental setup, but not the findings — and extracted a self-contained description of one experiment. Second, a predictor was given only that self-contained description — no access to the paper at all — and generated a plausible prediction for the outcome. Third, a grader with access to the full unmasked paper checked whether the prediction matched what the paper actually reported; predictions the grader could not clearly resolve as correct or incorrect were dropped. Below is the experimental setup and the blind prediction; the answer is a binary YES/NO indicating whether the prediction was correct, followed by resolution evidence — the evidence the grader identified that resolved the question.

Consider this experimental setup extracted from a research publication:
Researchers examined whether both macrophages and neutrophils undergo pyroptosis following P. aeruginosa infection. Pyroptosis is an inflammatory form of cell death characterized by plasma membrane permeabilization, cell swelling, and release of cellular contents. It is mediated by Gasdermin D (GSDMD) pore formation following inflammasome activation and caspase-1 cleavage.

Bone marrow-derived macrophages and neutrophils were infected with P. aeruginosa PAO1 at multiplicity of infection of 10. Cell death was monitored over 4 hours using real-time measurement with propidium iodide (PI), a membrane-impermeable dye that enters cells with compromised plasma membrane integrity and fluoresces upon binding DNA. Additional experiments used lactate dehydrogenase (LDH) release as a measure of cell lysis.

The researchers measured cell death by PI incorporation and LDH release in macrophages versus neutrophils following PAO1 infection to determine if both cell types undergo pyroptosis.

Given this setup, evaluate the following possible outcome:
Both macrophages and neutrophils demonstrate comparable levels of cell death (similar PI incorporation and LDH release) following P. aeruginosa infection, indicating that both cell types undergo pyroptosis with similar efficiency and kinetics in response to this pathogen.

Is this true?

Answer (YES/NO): NO